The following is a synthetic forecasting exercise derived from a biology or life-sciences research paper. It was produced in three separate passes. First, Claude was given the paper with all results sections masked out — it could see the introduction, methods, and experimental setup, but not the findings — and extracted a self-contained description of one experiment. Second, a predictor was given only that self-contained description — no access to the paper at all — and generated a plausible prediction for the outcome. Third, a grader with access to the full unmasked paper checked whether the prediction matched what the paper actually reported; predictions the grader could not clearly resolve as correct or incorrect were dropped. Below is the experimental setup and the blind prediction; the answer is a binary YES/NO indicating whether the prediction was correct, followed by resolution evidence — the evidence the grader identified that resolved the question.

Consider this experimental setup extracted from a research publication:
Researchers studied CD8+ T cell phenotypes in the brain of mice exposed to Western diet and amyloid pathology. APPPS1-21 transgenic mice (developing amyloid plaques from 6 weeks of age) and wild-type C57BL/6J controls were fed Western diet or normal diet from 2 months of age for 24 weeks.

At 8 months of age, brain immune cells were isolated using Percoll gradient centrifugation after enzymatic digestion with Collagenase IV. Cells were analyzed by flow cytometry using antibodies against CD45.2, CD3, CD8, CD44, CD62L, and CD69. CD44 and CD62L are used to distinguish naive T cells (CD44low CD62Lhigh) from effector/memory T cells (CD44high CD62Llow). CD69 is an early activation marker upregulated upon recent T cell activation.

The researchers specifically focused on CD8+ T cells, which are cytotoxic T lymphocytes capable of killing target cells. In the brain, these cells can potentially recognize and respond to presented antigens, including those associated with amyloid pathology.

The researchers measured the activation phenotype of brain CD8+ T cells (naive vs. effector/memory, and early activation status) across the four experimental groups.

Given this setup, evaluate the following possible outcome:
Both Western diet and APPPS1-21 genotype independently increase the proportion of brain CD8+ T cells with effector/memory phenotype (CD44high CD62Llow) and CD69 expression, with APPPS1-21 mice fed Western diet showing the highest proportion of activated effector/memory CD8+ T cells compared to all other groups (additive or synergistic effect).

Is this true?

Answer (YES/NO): NO